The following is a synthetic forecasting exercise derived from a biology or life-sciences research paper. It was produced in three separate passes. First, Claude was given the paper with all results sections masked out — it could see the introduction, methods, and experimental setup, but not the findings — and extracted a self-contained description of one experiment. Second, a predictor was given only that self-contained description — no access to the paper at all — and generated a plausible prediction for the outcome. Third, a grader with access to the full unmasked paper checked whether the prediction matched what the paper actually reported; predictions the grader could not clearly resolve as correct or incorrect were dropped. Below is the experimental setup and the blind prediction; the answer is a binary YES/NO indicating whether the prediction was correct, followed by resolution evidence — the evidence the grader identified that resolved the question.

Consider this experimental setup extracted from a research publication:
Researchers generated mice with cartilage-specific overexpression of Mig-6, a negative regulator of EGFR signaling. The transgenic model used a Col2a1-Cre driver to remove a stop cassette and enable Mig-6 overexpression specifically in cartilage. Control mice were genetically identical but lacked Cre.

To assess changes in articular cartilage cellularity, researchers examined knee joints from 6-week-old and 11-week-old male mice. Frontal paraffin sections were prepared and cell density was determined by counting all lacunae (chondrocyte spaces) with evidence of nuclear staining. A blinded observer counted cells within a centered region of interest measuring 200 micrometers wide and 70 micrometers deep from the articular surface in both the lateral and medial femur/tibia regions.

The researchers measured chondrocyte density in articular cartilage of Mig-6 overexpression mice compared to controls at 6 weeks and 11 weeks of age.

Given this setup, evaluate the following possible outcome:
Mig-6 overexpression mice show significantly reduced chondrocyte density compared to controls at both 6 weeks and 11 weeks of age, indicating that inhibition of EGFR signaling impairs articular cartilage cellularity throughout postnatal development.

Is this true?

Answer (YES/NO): NO